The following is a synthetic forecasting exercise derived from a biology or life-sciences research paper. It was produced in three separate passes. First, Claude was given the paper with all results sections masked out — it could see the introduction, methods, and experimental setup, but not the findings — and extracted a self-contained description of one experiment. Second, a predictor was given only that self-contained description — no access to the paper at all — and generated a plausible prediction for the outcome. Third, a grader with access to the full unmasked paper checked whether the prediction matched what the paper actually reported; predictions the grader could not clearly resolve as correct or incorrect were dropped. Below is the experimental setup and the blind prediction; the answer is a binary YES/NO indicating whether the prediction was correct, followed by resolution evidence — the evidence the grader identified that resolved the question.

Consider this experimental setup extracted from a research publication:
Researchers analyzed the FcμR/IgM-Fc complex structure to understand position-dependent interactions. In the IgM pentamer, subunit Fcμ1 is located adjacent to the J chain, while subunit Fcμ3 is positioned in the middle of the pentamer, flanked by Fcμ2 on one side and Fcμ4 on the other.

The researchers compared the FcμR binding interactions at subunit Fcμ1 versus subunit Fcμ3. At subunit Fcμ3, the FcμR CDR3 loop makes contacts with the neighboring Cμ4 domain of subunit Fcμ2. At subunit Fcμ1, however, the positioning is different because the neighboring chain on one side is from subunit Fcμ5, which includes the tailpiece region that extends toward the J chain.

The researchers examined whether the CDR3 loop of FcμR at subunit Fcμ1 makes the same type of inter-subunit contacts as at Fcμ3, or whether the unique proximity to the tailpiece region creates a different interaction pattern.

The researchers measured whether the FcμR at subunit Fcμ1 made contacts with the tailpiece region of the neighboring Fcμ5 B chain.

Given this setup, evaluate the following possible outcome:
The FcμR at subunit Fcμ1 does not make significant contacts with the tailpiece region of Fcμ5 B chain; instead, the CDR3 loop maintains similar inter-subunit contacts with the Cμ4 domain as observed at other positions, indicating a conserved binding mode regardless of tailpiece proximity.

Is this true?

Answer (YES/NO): NO